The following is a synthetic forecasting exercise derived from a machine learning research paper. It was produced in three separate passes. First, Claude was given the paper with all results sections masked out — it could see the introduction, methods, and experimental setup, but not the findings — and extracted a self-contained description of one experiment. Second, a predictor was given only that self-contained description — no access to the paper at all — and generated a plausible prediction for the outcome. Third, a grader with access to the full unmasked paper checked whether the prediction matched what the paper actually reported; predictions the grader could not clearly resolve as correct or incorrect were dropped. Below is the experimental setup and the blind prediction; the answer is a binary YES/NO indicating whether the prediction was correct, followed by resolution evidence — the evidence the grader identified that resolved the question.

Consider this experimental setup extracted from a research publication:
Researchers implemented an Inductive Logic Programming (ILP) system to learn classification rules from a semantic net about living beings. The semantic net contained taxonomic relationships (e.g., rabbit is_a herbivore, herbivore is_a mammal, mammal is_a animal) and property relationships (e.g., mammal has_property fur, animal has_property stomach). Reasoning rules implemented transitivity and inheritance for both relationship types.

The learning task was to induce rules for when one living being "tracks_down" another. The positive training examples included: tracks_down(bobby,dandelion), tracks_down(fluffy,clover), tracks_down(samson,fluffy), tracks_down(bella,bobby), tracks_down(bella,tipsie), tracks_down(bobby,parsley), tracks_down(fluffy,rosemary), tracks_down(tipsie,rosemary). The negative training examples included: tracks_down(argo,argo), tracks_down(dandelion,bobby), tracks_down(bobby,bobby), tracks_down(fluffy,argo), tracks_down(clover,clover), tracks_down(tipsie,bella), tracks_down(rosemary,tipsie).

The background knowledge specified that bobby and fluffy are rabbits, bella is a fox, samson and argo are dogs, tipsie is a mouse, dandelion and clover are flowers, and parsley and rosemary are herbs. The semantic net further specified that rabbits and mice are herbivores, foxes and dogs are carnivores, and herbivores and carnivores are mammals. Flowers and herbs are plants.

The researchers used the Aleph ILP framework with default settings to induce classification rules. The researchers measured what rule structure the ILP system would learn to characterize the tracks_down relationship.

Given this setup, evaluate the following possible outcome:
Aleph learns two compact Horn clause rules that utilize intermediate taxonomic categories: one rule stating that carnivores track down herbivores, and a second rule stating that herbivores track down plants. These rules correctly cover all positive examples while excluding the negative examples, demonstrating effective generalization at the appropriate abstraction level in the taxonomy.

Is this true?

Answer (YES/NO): YES